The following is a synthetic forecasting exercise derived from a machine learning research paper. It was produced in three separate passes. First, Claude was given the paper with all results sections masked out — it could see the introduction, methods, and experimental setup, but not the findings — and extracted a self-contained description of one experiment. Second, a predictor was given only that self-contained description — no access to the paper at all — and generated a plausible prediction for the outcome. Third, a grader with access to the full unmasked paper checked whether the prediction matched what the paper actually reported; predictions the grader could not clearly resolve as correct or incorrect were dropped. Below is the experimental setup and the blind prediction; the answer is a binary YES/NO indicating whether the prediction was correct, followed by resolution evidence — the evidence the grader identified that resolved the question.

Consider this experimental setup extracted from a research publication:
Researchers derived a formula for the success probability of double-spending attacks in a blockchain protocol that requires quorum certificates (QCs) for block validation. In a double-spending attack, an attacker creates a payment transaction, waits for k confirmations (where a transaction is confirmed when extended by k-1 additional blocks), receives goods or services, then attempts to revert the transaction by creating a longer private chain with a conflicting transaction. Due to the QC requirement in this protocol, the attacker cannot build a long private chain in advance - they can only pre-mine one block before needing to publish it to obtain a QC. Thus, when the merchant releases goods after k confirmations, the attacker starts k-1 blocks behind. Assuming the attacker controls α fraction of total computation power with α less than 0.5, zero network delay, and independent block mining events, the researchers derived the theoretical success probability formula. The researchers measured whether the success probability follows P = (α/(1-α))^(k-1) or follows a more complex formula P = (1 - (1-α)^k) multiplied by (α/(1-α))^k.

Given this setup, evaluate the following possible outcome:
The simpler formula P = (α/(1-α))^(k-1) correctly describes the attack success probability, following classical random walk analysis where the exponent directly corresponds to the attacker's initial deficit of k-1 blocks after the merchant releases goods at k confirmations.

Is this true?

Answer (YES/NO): YES